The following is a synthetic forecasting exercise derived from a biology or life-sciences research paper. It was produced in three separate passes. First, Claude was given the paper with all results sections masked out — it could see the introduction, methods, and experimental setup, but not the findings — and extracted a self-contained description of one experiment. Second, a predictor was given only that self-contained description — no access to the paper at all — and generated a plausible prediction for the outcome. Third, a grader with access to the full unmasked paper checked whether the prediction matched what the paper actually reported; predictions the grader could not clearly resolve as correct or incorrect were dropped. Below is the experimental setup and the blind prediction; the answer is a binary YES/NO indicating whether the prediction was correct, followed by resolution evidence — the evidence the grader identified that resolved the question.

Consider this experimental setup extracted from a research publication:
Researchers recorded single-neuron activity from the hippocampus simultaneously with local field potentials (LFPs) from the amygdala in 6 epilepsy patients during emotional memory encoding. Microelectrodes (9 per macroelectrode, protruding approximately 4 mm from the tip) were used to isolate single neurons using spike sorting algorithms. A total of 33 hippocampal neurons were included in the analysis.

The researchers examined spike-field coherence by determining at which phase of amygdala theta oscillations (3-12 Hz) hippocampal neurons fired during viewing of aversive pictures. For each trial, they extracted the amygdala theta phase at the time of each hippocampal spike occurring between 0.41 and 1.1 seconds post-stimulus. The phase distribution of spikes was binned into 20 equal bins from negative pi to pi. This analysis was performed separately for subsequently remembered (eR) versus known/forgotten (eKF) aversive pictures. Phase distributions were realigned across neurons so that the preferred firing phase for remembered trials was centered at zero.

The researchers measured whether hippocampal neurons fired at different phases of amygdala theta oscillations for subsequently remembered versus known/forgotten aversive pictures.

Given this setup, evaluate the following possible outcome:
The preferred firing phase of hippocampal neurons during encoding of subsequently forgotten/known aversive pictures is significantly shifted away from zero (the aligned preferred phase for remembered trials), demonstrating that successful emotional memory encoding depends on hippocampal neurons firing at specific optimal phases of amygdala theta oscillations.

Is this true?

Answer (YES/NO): YES